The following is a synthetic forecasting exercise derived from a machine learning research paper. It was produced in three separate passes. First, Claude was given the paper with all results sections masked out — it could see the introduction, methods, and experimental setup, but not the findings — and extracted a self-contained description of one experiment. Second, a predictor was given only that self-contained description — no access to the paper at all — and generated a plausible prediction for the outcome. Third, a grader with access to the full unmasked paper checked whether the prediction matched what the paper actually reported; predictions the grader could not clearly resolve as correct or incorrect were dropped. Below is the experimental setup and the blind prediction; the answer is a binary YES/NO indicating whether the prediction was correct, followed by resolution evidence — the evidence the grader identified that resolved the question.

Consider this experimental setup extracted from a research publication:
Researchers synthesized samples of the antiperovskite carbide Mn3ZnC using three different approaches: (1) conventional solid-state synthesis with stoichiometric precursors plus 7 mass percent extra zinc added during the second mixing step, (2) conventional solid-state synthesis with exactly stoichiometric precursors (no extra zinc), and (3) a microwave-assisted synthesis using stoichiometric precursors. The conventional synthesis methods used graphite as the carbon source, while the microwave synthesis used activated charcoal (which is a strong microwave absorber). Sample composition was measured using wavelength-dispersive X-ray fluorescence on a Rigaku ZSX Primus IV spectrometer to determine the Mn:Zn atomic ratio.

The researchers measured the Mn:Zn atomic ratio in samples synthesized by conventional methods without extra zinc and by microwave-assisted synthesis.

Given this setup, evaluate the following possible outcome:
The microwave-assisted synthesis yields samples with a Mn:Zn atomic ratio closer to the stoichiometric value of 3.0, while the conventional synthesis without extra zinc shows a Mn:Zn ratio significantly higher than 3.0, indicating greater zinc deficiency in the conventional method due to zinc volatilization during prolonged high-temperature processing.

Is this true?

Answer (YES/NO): NO